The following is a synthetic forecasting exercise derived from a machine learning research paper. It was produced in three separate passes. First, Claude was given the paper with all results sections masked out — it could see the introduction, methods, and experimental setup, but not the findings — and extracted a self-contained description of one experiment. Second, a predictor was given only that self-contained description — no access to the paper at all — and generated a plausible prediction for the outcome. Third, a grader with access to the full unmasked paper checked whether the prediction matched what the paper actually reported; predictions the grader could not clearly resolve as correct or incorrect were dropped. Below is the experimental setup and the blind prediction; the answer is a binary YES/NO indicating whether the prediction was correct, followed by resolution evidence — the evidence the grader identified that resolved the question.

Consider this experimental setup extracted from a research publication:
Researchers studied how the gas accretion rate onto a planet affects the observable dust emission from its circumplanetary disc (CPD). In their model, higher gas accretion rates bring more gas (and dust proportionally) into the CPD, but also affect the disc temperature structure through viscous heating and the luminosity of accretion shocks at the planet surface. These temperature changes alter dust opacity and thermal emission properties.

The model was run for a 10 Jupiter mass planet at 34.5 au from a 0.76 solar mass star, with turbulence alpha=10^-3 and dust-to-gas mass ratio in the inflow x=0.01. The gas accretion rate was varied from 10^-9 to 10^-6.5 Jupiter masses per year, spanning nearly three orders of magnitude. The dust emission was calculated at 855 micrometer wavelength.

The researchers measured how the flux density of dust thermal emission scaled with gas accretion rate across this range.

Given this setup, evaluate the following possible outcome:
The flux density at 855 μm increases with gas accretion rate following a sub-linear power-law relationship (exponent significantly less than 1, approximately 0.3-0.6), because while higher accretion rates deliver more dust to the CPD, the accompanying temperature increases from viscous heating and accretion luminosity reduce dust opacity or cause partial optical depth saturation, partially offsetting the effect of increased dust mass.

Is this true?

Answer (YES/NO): NO